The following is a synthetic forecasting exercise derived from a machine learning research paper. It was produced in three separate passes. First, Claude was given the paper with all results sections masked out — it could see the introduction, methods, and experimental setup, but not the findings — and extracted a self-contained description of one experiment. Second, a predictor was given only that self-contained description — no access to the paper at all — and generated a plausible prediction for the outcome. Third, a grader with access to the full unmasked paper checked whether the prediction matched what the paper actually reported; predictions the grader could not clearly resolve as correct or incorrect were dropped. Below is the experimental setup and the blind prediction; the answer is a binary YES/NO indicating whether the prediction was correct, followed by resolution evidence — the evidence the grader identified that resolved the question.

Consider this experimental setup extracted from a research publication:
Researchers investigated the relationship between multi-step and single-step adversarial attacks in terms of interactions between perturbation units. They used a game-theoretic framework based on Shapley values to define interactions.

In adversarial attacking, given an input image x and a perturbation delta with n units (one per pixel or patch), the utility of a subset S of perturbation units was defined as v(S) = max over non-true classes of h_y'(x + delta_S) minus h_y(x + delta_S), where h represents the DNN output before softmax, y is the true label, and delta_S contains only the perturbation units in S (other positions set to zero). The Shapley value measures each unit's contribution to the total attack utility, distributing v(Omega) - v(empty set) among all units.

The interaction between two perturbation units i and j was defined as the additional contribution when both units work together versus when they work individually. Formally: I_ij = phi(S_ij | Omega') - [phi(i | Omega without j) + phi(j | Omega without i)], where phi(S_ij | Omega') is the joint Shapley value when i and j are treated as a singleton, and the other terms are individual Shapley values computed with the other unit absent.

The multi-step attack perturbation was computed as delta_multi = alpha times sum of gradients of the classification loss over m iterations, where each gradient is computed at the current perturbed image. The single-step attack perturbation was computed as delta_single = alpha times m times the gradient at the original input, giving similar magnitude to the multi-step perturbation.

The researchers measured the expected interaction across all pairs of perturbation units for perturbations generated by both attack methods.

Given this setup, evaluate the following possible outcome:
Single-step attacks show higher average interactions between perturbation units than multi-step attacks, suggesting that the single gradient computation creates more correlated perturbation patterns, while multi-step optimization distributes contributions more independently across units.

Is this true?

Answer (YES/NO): NO